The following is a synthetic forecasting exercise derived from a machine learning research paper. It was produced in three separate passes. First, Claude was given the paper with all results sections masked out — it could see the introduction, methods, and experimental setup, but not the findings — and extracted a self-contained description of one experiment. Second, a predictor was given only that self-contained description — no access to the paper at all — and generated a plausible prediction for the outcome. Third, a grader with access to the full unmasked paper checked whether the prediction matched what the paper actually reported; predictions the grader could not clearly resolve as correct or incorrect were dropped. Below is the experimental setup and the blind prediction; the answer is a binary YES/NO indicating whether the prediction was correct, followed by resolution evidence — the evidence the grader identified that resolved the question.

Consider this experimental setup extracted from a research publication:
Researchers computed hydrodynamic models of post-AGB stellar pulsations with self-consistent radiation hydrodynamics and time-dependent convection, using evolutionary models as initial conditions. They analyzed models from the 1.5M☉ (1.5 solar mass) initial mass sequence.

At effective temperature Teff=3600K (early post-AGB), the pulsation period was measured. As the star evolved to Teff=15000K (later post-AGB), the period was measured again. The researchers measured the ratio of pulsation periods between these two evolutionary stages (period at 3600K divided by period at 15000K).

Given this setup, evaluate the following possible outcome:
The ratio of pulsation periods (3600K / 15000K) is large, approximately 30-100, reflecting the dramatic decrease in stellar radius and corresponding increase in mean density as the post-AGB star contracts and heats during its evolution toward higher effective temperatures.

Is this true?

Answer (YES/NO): YES